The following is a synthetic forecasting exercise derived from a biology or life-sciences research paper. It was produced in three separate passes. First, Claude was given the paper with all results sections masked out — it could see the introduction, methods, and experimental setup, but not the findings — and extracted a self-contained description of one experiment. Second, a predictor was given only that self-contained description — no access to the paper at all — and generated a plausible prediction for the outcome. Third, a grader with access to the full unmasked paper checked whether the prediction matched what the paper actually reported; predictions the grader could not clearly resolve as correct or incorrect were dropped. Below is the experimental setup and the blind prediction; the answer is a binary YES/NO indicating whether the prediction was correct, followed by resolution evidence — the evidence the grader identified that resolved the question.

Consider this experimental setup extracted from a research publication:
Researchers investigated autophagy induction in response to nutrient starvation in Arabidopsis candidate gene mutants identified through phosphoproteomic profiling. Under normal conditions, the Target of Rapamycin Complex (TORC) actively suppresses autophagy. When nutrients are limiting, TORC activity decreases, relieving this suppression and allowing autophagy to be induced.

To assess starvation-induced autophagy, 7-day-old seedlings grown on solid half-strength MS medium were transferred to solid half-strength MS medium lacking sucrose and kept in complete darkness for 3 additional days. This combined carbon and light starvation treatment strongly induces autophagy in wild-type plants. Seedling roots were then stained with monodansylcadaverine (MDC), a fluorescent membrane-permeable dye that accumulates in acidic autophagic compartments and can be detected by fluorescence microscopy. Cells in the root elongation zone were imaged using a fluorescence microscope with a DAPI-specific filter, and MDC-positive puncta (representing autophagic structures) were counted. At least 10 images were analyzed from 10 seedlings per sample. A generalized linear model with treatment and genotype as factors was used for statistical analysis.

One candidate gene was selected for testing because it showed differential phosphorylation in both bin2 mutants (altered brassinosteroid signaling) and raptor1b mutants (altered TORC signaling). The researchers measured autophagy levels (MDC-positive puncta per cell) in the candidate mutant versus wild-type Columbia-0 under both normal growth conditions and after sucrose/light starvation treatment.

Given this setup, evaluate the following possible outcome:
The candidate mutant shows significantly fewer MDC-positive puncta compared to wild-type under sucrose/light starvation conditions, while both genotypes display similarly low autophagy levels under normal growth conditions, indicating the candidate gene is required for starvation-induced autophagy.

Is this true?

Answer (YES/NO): YES